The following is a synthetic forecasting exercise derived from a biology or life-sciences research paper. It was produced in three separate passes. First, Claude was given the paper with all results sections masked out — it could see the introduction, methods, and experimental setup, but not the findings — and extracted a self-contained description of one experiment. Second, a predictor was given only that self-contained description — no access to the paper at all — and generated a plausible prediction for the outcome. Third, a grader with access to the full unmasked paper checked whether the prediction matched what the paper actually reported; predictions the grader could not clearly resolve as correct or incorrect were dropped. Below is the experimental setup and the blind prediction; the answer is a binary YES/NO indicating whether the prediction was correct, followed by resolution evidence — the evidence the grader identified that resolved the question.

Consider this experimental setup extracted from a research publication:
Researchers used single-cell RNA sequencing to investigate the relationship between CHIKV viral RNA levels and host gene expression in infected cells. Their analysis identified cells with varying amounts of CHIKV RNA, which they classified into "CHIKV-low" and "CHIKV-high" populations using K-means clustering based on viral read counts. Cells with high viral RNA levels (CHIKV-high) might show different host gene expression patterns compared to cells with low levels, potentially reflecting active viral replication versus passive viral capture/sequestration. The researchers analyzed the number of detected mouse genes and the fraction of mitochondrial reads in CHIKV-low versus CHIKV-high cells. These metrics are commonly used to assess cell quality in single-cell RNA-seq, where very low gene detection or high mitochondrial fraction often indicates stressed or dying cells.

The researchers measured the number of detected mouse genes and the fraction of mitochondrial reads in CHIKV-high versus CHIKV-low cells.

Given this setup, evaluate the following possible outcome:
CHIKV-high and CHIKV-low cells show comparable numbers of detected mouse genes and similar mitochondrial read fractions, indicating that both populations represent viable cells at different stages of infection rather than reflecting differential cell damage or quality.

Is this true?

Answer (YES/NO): NO